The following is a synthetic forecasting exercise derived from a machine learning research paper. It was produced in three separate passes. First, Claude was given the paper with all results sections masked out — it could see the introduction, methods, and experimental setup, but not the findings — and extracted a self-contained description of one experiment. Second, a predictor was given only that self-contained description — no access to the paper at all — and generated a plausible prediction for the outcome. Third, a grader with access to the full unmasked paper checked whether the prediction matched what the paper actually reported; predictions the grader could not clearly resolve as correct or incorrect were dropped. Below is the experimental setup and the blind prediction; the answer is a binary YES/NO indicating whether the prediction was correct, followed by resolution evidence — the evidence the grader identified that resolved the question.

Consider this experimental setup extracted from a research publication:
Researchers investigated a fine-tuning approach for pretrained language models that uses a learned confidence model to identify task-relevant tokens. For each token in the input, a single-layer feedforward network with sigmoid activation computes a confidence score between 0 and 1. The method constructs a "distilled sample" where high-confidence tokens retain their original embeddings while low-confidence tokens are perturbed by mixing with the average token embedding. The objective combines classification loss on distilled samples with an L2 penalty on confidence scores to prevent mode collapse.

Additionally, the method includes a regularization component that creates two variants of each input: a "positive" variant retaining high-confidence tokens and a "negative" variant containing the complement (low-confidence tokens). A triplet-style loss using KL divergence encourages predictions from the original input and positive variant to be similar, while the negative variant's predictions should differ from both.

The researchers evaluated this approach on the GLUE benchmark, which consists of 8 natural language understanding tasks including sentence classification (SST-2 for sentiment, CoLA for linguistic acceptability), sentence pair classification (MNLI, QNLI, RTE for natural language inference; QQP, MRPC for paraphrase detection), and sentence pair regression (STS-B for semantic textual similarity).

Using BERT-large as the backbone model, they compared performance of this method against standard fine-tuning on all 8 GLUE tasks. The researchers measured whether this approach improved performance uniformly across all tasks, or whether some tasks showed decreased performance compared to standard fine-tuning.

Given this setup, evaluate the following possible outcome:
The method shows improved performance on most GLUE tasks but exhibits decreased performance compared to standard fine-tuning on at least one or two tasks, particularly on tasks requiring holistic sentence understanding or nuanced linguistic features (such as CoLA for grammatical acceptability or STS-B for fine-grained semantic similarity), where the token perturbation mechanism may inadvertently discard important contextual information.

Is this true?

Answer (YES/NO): NO